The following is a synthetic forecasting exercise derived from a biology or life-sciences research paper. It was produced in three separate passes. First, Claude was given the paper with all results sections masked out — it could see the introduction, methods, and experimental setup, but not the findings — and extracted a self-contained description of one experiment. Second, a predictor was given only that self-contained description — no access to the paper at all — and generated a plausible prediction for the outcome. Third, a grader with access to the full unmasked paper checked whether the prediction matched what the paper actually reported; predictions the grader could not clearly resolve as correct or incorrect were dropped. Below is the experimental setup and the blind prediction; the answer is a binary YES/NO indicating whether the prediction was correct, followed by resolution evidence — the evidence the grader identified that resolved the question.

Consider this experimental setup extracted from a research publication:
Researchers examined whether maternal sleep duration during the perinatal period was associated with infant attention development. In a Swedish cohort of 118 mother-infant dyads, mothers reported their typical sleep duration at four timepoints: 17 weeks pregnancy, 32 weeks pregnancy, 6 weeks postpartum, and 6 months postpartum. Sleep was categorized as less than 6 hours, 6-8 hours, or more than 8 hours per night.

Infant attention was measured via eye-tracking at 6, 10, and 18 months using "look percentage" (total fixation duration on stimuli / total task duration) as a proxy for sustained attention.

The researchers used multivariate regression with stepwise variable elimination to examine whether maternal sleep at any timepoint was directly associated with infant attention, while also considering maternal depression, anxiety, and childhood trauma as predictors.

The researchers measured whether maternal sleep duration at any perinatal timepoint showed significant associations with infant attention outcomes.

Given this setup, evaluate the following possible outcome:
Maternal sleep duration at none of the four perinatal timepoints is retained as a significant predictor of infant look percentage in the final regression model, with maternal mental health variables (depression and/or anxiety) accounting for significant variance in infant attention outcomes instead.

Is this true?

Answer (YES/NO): YES